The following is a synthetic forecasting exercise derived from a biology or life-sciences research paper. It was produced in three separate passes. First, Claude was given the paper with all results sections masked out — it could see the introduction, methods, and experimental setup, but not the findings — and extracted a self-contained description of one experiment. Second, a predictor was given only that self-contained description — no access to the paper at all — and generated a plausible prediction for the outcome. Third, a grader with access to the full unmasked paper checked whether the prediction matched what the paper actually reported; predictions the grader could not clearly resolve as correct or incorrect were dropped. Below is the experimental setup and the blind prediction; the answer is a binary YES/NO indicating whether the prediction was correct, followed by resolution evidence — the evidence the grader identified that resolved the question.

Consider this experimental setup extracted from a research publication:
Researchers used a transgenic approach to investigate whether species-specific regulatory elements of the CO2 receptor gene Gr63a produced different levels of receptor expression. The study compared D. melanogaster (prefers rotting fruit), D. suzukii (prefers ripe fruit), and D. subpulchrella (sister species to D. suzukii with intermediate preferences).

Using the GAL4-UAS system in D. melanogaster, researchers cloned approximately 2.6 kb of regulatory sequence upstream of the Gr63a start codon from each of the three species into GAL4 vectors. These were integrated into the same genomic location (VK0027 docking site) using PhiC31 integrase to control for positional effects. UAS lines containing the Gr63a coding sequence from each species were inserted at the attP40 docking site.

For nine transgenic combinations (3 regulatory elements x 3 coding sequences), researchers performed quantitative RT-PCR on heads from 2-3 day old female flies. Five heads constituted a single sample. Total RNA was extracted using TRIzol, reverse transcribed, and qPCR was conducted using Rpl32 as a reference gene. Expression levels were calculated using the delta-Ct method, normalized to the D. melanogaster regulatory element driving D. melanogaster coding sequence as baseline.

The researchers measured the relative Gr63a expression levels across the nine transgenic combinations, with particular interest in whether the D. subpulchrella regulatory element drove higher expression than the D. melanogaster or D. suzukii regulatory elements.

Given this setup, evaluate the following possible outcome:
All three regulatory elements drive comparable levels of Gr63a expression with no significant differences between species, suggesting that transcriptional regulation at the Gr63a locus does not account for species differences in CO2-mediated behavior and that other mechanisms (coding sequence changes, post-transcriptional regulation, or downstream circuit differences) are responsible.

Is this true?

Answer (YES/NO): NO